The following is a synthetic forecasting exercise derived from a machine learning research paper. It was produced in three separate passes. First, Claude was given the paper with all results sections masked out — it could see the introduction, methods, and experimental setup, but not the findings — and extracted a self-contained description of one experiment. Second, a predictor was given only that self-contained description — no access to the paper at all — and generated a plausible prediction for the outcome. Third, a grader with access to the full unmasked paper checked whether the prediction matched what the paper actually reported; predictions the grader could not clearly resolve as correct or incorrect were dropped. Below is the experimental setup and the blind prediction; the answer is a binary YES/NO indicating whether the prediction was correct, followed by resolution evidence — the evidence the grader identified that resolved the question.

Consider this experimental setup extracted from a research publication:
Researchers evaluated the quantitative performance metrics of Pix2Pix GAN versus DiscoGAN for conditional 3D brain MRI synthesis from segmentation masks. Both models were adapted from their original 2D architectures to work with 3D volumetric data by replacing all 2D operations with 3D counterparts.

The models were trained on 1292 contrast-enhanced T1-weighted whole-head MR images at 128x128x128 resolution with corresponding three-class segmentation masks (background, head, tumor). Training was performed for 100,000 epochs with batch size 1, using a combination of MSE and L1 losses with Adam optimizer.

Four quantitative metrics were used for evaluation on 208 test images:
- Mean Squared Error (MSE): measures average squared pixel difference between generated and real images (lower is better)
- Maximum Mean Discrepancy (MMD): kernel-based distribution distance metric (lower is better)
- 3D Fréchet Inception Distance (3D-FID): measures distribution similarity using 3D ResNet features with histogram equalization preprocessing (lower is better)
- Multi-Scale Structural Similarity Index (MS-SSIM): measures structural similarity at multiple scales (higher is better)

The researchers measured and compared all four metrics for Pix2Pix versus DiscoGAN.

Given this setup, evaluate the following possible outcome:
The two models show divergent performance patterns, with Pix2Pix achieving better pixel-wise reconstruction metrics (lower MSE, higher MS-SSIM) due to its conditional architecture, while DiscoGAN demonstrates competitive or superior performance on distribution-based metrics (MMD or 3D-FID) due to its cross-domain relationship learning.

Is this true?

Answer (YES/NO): NO